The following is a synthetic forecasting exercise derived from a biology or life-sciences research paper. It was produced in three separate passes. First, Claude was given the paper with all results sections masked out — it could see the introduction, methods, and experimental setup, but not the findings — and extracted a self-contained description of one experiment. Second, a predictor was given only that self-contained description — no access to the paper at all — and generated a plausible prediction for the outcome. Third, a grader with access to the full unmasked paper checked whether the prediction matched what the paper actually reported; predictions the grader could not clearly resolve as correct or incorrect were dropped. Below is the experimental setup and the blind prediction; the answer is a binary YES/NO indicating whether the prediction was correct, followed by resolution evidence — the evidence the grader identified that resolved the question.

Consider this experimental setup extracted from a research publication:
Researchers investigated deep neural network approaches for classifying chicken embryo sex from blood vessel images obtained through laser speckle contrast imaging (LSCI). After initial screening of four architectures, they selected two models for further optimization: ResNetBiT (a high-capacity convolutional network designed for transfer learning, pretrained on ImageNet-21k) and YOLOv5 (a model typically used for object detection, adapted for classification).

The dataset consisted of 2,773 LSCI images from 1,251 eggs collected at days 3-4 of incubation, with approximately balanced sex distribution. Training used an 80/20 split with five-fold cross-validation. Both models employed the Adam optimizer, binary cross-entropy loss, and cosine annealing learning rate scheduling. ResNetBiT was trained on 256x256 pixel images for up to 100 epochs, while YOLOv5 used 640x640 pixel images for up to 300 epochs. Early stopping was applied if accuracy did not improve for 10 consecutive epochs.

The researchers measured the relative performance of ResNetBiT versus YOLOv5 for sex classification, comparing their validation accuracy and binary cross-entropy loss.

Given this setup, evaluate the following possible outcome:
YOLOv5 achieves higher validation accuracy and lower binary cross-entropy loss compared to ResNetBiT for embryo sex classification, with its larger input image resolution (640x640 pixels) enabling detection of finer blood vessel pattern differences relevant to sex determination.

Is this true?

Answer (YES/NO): NO